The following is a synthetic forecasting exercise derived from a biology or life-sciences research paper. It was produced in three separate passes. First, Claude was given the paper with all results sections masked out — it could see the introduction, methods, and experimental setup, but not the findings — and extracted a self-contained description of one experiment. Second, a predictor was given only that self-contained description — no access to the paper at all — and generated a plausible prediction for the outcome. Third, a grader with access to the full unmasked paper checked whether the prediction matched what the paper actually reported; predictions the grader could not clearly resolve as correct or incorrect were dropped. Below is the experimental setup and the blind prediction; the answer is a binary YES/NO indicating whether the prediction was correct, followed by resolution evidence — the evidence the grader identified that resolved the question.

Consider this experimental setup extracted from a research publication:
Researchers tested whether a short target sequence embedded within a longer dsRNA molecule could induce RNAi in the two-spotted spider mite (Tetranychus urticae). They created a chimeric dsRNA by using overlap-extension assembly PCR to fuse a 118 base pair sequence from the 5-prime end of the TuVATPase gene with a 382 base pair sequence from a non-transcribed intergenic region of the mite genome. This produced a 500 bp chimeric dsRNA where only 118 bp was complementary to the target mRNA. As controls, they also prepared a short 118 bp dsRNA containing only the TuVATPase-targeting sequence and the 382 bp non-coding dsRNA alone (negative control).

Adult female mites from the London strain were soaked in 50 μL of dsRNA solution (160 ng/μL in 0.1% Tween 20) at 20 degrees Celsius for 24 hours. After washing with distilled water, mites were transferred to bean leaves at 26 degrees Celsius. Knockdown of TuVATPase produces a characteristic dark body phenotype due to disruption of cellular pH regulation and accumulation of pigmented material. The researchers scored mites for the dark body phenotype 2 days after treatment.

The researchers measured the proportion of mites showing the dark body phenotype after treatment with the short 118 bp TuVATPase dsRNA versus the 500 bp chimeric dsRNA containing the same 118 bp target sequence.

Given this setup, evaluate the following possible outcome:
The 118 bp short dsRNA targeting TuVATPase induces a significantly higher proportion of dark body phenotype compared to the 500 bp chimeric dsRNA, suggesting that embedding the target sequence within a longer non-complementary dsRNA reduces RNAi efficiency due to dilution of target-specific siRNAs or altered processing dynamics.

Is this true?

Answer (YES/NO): NO